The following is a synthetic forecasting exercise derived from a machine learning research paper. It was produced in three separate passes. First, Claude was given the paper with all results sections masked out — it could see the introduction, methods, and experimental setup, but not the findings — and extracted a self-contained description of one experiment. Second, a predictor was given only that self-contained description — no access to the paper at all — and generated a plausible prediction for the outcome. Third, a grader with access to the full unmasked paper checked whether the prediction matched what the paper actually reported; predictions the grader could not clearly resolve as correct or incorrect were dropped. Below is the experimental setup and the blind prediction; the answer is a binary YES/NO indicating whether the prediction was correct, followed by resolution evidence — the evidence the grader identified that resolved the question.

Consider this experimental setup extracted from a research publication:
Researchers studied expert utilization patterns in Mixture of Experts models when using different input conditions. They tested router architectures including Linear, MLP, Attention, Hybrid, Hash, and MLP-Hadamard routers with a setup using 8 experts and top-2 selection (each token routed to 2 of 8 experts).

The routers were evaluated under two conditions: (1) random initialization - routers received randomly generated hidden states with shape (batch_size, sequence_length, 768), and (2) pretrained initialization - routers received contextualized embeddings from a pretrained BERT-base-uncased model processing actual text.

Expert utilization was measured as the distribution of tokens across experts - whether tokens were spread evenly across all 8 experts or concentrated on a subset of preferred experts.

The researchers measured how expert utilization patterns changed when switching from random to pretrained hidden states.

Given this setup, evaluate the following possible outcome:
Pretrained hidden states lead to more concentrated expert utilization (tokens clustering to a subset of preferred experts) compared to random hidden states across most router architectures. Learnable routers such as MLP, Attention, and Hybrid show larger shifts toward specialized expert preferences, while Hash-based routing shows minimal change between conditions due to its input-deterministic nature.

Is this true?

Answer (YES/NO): YES